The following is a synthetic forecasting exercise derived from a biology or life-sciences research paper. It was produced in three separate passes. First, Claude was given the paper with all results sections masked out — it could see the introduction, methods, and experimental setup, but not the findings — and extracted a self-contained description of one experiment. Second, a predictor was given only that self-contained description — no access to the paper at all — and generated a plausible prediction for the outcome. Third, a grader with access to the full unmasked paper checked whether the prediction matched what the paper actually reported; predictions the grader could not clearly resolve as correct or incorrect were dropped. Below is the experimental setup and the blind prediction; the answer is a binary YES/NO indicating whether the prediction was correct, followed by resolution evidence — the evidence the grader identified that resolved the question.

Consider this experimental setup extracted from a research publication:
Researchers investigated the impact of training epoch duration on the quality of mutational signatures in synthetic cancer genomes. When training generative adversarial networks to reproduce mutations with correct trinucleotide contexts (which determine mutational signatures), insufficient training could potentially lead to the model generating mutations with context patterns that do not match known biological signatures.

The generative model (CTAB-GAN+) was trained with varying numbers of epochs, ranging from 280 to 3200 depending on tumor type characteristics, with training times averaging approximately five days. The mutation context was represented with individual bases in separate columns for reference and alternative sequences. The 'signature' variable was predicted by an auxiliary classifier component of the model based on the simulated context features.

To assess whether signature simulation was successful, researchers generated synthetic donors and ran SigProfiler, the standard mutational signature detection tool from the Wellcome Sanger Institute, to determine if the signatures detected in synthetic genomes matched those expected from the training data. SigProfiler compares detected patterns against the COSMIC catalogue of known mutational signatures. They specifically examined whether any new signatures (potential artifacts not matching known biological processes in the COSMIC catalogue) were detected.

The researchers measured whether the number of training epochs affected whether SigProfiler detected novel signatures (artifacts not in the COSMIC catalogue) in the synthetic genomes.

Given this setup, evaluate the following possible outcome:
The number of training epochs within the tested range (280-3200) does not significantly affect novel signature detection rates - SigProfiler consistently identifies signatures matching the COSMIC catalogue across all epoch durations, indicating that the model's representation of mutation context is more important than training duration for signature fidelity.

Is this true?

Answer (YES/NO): NO